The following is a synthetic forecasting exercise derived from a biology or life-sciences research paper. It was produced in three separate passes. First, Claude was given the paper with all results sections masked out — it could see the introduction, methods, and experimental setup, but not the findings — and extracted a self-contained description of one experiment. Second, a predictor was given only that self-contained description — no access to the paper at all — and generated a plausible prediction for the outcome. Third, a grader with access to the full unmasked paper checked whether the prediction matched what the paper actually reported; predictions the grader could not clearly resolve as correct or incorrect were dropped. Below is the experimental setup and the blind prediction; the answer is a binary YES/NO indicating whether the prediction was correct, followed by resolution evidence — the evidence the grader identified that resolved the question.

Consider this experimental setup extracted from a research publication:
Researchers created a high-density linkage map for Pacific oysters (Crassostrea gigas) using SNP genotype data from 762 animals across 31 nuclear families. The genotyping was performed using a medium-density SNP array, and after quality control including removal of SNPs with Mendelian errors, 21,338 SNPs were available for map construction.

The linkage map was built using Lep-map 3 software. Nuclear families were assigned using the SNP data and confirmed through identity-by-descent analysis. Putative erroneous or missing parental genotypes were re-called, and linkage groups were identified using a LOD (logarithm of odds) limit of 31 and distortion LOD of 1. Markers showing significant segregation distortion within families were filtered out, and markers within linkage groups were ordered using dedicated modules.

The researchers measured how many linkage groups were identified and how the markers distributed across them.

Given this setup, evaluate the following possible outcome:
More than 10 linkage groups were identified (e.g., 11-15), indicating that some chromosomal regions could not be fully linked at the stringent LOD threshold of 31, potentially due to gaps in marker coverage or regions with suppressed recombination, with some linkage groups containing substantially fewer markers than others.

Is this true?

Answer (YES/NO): NO